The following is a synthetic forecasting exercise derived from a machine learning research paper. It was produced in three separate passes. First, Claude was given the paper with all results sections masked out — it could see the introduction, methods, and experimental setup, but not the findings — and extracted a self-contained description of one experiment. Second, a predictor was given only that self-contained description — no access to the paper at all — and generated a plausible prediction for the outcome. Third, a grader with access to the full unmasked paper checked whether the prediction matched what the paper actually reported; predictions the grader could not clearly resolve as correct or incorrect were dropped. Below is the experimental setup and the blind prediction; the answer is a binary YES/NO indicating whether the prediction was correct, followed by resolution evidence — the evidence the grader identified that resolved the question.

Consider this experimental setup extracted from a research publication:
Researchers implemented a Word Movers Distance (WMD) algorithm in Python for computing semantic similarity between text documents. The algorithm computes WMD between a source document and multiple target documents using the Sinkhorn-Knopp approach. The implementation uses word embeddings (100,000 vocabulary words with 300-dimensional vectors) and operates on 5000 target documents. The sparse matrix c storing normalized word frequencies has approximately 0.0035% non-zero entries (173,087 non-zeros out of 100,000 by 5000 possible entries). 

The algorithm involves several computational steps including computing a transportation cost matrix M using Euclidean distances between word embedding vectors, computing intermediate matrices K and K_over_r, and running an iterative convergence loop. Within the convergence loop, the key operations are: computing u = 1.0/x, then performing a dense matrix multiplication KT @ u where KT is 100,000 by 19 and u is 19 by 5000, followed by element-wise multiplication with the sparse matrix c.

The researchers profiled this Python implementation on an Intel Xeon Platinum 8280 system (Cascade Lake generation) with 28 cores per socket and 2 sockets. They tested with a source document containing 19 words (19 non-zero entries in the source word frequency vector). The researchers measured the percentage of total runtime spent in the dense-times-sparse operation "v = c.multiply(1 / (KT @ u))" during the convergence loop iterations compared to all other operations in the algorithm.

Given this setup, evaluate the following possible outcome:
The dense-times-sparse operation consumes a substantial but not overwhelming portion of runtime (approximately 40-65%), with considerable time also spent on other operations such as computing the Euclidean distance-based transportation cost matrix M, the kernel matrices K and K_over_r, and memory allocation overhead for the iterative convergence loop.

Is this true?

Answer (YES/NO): NO